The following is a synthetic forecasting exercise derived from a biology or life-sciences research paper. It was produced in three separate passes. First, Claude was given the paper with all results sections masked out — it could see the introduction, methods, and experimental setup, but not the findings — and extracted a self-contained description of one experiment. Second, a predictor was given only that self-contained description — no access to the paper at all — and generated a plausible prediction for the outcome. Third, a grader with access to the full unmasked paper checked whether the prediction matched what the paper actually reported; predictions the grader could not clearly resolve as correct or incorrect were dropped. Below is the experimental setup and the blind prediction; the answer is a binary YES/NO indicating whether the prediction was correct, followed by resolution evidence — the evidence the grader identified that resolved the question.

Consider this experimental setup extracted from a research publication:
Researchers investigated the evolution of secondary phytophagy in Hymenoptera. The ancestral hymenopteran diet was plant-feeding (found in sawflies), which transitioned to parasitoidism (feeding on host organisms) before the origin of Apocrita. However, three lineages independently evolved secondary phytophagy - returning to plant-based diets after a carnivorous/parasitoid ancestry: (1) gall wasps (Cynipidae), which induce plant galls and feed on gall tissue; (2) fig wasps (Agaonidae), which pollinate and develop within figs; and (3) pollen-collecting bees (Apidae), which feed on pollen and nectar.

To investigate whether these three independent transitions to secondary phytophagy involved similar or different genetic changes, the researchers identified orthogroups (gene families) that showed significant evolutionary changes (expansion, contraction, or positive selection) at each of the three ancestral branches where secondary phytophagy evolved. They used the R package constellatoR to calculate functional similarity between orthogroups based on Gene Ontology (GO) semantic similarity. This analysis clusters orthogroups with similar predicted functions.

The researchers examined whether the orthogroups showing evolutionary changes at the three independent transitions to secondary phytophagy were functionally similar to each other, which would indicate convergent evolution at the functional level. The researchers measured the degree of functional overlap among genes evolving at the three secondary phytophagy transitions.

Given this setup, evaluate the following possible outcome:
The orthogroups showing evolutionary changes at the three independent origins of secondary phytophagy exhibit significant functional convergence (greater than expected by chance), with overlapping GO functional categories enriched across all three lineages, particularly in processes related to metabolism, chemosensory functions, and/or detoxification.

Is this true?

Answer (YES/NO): YES